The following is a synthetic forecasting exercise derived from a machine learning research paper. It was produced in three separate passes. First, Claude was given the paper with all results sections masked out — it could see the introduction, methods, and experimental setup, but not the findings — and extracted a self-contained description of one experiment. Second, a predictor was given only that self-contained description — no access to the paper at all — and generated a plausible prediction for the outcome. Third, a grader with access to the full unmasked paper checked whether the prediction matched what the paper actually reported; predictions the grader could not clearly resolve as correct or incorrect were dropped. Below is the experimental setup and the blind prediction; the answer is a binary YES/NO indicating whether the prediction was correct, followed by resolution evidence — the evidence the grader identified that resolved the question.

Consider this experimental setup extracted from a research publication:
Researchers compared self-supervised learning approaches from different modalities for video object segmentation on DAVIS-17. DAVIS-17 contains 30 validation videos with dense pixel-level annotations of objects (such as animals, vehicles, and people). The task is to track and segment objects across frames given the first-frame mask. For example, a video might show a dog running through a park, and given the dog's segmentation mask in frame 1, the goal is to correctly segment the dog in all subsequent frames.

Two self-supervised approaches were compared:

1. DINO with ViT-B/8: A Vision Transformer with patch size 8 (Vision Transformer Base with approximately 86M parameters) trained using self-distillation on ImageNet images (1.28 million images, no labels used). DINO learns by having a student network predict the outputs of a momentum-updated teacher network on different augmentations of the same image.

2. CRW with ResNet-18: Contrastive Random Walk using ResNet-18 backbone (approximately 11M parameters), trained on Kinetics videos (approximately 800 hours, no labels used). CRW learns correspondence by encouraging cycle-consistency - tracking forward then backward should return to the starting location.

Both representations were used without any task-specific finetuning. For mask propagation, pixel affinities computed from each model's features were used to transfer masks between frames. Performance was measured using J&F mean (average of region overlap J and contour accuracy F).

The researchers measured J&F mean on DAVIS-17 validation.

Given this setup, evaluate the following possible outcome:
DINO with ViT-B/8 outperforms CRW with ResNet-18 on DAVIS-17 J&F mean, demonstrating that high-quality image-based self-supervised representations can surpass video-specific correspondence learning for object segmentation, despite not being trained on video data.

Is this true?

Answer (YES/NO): YES